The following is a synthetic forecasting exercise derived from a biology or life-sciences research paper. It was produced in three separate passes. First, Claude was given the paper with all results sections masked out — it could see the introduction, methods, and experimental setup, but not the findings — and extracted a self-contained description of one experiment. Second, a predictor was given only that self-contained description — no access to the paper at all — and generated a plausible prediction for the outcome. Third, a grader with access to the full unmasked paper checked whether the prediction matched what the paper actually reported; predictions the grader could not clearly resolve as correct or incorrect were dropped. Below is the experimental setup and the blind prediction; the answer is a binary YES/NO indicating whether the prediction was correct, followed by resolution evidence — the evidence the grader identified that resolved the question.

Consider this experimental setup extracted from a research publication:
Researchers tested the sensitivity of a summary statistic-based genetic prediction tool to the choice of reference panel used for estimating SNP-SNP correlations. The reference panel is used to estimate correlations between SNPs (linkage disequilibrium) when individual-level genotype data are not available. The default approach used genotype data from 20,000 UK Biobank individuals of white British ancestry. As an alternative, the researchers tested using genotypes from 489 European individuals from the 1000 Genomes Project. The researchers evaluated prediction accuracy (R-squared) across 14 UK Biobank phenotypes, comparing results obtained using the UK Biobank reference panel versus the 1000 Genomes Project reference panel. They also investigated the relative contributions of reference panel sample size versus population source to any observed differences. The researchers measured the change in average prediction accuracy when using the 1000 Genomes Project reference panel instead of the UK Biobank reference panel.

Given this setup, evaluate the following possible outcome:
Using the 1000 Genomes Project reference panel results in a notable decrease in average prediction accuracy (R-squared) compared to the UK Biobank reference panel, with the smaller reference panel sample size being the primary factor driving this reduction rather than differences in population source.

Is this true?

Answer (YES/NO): NO